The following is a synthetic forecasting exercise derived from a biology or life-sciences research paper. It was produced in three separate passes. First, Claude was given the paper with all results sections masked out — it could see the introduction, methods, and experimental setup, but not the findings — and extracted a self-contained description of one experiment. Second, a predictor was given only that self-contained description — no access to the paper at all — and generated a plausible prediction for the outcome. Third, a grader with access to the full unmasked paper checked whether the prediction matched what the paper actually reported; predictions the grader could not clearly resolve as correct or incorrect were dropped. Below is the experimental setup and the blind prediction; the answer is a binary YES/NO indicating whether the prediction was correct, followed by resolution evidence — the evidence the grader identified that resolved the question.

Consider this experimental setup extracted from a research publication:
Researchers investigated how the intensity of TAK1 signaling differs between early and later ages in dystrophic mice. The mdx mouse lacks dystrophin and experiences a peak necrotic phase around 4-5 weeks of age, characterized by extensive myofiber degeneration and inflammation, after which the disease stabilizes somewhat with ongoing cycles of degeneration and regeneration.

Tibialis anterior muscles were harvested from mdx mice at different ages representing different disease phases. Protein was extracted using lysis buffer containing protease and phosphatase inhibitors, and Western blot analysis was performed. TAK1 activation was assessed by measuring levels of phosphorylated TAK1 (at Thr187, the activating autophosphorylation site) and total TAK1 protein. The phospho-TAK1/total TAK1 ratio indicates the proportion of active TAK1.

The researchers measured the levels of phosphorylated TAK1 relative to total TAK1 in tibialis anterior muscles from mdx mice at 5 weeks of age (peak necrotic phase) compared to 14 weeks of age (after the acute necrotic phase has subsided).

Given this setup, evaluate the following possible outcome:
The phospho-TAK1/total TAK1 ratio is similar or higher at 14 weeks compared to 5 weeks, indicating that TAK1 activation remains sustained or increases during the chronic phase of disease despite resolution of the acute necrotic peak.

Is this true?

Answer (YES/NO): NO